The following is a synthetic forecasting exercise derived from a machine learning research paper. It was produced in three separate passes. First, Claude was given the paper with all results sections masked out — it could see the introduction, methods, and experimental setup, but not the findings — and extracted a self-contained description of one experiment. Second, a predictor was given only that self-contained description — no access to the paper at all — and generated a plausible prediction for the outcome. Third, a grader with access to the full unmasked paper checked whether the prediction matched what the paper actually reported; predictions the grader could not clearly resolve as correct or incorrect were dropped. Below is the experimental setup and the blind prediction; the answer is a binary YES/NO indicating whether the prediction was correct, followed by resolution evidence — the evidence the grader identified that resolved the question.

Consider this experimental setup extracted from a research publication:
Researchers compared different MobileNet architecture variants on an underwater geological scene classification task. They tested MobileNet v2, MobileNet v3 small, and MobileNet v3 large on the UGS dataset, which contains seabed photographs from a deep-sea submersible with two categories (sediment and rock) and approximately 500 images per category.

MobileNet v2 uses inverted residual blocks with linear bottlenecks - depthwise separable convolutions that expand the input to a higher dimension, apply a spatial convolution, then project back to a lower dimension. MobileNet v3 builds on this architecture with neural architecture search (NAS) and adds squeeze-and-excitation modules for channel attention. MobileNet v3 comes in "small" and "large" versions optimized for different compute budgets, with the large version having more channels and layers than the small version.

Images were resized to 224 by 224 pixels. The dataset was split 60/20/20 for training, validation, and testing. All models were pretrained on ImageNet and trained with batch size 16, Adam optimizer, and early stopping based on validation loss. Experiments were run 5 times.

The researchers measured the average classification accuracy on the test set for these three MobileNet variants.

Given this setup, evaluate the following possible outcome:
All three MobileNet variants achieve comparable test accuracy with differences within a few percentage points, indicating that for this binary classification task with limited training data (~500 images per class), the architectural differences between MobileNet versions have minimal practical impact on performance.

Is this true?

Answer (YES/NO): NO